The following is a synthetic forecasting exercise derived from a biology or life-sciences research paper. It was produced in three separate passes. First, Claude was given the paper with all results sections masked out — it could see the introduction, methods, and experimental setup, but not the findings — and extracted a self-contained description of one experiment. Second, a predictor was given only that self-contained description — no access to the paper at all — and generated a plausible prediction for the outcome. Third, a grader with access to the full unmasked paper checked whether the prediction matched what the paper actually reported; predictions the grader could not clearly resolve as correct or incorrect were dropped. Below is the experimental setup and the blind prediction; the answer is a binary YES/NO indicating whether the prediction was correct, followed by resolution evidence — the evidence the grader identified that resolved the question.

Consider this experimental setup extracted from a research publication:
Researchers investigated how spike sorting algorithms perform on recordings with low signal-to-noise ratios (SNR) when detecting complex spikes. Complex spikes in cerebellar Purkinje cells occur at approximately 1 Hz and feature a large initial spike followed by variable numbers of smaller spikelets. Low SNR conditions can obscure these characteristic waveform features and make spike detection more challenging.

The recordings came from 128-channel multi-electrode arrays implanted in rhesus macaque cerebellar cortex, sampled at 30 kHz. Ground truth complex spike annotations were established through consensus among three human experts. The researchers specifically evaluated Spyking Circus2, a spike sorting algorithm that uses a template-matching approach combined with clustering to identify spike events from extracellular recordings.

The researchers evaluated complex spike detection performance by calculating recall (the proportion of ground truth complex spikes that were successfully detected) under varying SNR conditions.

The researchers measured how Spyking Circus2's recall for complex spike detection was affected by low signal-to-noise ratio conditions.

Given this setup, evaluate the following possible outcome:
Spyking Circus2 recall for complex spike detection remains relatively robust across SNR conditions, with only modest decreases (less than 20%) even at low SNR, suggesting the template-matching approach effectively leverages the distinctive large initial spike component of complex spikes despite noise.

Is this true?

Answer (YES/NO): NO